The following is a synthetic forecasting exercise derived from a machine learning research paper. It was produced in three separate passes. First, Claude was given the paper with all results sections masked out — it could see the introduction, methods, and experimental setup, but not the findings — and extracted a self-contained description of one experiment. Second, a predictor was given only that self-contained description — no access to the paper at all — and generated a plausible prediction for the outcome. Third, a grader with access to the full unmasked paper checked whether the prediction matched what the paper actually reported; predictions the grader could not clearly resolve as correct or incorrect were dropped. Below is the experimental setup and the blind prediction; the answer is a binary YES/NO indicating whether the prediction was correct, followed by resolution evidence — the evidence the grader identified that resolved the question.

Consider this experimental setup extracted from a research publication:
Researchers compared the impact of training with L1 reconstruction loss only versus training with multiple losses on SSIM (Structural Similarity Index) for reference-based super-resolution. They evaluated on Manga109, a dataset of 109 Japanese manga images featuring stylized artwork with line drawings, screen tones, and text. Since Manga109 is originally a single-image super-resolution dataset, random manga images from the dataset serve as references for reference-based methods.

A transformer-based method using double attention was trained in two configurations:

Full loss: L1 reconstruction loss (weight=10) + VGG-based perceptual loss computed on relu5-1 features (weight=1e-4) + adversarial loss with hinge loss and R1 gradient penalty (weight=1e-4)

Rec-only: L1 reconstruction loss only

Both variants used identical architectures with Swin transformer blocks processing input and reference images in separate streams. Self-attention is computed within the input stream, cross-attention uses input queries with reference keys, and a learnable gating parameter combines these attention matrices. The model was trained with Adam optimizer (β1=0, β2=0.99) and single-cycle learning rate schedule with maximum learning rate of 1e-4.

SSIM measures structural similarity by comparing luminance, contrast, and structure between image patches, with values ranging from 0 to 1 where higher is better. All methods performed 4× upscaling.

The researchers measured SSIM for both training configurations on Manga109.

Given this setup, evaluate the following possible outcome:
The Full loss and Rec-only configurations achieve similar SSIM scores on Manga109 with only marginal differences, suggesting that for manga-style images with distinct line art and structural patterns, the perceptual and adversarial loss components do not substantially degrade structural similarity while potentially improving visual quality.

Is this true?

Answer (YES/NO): YES